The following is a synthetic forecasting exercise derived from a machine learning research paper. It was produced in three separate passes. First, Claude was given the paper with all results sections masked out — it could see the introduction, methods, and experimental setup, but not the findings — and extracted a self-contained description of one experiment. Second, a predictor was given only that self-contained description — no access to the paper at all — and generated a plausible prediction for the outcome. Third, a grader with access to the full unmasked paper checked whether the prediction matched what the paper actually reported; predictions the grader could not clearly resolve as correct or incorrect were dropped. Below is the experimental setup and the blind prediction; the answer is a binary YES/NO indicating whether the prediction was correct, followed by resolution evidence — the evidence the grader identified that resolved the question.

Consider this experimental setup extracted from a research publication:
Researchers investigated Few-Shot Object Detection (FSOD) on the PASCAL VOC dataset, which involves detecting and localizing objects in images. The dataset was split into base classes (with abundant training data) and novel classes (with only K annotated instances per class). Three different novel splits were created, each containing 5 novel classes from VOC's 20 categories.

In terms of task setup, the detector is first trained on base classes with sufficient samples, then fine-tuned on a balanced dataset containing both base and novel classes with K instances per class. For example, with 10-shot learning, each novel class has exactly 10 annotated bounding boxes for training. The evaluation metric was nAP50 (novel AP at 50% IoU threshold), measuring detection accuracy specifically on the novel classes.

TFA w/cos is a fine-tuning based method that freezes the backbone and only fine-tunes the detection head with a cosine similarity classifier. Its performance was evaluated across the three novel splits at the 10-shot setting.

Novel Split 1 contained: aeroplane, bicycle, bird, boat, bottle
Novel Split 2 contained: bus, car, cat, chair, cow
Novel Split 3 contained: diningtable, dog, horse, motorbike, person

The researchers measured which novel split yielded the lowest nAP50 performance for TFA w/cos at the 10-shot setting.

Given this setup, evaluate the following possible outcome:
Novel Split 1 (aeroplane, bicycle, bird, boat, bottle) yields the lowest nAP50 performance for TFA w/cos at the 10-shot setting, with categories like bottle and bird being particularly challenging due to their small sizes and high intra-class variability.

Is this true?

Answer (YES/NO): NO